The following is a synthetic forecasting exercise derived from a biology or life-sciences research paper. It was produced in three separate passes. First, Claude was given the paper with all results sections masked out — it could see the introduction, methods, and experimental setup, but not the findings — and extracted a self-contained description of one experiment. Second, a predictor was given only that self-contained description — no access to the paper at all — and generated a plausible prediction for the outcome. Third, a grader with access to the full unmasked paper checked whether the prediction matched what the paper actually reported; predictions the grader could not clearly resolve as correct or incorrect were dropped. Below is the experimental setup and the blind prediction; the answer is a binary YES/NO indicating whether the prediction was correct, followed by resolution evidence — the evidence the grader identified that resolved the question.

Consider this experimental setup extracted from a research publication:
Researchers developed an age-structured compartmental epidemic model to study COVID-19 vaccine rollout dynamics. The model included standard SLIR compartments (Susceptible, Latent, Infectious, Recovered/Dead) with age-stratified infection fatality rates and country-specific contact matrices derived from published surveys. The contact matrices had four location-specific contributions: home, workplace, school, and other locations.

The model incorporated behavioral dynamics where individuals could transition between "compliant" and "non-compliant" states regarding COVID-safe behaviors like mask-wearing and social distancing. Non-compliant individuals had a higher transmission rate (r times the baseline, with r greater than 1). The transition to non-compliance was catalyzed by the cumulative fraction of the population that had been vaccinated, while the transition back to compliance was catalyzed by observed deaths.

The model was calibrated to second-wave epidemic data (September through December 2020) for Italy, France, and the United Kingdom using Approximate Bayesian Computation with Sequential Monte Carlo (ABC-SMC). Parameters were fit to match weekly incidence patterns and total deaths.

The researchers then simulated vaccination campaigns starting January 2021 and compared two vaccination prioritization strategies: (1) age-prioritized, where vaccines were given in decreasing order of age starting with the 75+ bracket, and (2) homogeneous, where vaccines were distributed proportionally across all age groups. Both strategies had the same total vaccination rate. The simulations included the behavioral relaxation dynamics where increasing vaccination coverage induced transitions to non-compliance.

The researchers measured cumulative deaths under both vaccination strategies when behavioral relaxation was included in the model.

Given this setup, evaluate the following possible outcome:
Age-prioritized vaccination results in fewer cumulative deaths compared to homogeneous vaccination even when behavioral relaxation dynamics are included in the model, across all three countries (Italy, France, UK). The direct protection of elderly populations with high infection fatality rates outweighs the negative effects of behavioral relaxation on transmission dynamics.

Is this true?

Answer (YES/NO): YES